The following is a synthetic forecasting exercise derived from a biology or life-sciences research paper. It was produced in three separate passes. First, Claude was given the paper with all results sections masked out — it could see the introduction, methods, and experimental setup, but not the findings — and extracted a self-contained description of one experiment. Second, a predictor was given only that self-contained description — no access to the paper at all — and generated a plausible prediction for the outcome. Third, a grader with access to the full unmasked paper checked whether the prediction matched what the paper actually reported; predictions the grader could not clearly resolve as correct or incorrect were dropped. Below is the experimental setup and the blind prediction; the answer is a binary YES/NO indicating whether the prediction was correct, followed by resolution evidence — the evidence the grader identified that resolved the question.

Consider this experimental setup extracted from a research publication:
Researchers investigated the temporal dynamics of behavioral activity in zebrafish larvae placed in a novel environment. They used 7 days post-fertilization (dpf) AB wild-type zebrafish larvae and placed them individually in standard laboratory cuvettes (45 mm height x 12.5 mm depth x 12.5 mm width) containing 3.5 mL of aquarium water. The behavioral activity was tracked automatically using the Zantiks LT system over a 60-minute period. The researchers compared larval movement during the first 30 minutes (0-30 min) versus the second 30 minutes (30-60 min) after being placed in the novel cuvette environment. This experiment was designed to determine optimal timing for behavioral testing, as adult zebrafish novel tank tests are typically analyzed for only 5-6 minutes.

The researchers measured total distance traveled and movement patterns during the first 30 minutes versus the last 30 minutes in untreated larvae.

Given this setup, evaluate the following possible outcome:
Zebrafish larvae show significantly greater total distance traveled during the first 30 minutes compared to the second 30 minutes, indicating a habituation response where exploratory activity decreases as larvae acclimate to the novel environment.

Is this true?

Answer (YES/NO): NO